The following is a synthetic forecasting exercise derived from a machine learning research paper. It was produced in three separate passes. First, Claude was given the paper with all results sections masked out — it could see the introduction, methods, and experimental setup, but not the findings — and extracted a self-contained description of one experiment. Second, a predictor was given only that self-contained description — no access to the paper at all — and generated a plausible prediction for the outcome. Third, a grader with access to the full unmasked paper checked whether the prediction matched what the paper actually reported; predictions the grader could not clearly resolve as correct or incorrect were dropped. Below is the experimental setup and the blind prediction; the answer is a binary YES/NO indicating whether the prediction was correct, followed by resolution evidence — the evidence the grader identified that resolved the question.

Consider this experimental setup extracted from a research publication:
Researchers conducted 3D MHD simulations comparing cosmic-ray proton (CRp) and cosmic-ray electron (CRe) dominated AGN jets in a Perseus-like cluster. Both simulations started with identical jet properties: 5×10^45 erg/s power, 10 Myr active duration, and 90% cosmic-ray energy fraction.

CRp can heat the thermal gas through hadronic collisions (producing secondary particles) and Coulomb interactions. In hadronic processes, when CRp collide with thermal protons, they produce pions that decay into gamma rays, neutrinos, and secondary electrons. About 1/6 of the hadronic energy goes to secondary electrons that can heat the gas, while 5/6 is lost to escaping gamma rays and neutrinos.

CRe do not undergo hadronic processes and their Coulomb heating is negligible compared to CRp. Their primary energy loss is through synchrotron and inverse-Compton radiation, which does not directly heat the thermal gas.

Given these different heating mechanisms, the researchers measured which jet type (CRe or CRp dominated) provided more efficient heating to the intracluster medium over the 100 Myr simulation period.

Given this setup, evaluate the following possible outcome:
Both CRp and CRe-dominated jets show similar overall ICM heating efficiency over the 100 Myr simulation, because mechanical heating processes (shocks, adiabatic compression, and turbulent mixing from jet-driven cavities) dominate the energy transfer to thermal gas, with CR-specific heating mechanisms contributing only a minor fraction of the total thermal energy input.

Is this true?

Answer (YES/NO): YES